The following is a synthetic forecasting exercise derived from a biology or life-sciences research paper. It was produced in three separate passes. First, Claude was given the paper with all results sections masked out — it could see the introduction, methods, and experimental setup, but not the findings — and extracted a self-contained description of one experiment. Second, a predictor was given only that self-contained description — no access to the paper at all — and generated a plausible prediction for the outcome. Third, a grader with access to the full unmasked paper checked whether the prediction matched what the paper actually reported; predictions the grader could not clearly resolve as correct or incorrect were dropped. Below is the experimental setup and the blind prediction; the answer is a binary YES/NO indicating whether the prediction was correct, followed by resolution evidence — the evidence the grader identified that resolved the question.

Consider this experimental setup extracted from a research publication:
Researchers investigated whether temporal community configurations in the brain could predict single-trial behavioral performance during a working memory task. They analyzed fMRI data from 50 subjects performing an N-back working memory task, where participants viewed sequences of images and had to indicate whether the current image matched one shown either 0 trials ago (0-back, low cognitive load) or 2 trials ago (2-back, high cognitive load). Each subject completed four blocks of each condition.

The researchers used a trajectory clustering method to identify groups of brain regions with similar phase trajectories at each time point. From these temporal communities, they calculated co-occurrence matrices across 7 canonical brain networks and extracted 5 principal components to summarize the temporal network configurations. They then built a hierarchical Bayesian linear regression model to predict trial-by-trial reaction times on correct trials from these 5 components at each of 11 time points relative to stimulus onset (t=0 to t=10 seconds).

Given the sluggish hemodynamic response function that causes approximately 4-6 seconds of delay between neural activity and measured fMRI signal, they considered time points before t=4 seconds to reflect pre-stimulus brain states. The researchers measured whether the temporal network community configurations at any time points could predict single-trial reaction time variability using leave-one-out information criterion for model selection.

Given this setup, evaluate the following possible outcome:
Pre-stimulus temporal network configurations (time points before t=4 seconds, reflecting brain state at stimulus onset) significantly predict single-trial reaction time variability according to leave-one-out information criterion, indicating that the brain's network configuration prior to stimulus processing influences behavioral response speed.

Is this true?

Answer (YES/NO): YES